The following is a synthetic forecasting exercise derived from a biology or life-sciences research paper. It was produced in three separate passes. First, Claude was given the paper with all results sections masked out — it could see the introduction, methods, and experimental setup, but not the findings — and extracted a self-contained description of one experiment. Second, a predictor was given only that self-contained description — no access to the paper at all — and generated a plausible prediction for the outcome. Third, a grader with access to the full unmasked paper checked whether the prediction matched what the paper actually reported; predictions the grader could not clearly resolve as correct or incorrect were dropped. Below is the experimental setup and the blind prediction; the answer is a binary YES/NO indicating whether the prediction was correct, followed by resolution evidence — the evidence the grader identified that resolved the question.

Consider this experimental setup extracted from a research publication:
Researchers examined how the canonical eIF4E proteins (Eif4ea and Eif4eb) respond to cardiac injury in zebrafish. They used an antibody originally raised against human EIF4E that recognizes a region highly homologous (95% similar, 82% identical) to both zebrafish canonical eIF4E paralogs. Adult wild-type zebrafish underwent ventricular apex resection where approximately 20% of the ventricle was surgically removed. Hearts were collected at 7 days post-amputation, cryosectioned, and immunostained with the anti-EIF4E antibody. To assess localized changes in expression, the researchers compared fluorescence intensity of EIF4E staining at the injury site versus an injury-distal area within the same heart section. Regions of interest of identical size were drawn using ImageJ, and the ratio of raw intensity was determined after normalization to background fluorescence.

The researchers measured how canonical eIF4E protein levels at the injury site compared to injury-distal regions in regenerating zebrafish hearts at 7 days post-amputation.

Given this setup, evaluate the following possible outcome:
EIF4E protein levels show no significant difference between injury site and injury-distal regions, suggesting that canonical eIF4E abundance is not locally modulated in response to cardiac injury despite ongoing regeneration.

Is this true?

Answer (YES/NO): NO